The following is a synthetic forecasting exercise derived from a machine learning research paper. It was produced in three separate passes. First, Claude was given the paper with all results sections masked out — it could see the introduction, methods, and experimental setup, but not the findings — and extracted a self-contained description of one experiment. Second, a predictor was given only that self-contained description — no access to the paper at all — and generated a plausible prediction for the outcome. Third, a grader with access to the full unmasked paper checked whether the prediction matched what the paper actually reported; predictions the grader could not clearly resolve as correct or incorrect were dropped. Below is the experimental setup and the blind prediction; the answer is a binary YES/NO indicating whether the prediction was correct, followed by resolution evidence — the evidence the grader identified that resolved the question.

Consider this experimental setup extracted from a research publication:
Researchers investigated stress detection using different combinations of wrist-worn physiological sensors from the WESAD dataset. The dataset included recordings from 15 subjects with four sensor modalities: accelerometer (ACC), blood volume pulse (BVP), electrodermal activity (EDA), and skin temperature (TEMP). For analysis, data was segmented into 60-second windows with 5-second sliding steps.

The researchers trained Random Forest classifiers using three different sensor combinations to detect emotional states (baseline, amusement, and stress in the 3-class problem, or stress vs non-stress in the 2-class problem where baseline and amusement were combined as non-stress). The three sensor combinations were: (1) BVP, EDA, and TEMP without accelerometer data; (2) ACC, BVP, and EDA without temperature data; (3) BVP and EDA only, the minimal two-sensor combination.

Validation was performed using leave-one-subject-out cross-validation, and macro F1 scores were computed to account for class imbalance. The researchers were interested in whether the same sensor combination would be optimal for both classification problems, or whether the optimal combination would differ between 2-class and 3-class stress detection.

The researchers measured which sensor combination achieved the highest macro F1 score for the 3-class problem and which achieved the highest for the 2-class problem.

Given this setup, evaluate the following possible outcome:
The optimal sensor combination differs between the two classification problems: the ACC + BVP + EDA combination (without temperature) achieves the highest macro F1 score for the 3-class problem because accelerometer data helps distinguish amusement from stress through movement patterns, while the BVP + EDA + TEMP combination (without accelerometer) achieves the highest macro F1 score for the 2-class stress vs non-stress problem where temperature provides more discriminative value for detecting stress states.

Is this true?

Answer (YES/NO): NO